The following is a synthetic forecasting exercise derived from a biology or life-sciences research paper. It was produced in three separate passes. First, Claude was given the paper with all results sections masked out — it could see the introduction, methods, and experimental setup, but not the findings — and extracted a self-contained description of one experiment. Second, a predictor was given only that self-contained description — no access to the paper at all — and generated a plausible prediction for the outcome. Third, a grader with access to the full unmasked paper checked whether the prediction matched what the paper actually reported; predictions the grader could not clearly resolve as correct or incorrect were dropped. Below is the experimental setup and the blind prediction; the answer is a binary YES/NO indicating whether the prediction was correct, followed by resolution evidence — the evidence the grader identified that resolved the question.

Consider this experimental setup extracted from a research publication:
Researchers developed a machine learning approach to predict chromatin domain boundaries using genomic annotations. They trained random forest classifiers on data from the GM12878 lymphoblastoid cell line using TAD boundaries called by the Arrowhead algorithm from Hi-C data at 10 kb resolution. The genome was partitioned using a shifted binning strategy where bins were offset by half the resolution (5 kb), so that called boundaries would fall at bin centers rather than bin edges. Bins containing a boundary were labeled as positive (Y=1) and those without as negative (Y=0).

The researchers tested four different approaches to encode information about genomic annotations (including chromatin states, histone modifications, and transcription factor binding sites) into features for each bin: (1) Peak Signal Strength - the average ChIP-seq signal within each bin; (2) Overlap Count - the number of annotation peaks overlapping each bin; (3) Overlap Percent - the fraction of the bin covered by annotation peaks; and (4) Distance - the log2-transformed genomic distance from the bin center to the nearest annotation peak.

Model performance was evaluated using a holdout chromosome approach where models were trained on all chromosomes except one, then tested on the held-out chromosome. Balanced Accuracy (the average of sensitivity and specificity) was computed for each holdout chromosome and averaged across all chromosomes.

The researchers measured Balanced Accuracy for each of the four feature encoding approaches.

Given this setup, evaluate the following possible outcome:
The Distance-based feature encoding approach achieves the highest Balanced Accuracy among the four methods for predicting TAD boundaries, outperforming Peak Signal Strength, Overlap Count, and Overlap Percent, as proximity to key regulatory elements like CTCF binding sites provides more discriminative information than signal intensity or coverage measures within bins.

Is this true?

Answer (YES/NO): YES